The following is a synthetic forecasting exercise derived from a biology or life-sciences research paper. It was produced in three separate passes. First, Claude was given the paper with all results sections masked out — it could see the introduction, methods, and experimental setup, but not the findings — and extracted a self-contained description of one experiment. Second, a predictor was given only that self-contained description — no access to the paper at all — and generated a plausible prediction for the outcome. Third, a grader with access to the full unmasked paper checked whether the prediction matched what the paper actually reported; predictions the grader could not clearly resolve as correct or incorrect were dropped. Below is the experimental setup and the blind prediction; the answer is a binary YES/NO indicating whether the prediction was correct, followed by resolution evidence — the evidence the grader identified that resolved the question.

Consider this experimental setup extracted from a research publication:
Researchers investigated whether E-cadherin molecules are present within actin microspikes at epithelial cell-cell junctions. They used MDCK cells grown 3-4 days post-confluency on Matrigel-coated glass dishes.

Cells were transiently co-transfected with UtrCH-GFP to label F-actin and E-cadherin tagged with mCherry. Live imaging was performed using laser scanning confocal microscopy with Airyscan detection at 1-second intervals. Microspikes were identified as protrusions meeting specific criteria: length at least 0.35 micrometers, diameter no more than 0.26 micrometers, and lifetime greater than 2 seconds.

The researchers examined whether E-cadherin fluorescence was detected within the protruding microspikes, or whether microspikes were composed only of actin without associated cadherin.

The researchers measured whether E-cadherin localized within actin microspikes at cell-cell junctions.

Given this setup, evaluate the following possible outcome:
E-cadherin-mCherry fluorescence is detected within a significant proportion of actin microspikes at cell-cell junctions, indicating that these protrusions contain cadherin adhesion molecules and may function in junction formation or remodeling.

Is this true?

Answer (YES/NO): YES